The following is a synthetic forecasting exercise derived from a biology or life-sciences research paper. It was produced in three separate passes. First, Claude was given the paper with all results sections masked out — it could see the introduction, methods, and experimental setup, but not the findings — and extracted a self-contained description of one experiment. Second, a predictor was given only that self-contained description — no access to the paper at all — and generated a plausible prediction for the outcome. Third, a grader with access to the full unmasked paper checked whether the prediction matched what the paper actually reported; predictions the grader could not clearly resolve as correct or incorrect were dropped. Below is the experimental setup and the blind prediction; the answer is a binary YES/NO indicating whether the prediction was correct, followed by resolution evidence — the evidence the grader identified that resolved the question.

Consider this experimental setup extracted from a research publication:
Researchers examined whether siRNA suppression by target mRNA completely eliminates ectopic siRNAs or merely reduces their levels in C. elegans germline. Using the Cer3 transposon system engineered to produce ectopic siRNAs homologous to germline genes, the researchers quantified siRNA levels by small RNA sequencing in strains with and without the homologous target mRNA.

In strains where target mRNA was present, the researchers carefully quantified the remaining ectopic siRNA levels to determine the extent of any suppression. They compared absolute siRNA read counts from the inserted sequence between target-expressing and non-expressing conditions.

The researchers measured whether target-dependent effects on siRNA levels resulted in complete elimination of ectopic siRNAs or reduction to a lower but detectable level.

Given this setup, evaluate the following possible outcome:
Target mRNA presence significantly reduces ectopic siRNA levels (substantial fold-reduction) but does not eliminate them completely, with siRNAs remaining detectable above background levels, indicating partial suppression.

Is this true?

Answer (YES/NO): YES